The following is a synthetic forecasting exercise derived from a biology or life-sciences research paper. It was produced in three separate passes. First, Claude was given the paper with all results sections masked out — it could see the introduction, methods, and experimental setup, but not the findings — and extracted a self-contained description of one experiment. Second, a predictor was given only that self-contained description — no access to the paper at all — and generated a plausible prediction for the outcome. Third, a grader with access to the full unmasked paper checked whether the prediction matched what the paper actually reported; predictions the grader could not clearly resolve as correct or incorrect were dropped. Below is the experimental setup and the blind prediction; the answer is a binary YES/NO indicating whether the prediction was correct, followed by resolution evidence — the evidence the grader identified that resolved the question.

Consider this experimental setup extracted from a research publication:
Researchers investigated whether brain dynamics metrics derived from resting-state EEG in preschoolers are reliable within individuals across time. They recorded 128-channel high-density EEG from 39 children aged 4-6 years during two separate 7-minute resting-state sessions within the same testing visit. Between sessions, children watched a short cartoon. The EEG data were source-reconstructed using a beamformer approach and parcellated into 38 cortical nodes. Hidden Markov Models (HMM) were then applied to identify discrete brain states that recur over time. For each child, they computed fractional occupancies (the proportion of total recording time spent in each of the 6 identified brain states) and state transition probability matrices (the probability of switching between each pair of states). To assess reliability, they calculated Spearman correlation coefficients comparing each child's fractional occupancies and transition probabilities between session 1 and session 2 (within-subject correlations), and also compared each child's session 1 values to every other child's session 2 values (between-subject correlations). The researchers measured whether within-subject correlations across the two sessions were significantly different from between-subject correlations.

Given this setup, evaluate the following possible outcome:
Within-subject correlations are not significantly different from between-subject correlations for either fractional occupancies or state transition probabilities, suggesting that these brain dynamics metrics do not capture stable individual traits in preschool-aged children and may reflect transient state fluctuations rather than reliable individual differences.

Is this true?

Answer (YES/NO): NO